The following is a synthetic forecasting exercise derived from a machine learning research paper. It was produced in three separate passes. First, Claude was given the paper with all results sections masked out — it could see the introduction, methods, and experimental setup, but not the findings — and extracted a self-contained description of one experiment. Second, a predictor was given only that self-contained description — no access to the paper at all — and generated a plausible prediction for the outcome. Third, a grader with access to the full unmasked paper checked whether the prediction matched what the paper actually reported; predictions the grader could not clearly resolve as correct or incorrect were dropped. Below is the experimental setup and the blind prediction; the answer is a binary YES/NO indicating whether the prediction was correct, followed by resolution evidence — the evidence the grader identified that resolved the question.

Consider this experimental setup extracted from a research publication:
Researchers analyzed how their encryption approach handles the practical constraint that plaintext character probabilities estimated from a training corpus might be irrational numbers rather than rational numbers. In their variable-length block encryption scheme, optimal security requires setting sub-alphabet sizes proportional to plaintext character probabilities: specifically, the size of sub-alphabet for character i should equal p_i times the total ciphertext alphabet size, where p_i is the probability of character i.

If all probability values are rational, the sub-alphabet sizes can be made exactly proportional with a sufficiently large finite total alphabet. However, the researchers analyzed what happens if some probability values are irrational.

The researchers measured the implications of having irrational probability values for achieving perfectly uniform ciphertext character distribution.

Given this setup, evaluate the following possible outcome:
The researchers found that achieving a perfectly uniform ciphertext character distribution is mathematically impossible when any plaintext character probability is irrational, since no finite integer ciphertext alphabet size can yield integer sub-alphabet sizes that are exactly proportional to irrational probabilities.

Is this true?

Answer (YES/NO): YES